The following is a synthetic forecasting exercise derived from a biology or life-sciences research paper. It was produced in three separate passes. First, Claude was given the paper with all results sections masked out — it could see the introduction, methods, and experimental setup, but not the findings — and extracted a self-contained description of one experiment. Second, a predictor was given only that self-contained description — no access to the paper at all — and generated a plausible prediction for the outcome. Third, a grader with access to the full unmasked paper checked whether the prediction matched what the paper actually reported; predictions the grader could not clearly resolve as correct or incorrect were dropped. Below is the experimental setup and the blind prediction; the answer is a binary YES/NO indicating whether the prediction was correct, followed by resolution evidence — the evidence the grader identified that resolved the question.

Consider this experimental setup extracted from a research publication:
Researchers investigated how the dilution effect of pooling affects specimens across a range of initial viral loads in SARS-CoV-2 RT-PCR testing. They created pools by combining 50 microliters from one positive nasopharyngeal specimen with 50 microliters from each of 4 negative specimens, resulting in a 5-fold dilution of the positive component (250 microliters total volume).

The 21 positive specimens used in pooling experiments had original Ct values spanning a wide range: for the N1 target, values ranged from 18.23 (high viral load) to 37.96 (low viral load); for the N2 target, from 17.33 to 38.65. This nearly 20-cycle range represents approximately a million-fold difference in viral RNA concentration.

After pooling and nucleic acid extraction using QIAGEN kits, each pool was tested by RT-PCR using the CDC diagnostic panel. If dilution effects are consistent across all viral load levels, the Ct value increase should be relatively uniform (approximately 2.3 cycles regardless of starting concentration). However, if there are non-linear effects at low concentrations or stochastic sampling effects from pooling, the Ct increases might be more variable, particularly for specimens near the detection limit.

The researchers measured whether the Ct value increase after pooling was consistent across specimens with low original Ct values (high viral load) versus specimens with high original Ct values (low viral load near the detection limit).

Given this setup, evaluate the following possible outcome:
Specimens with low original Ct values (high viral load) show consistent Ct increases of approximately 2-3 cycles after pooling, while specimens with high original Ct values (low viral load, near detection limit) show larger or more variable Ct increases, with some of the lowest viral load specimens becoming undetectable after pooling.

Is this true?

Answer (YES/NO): NO